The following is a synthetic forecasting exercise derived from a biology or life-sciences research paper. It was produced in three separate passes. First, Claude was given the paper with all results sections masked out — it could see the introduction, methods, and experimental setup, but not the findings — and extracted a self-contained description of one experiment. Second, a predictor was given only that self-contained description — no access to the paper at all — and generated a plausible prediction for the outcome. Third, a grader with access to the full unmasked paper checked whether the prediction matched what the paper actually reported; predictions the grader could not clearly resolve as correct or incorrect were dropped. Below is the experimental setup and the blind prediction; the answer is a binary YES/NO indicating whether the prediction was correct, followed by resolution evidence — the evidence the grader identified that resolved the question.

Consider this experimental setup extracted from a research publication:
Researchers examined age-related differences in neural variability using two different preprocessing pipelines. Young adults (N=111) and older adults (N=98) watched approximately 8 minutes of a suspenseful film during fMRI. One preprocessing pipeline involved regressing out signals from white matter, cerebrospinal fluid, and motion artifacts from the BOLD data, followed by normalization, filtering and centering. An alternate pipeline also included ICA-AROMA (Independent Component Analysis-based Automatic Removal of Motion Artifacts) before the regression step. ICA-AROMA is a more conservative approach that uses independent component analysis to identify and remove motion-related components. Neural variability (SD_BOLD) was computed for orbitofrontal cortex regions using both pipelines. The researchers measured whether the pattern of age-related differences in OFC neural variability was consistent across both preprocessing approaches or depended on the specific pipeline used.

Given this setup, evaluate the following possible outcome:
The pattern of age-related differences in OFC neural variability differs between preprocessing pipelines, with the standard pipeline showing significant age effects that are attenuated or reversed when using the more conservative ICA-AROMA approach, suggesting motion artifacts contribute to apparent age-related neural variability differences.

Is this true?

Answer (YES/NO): NO